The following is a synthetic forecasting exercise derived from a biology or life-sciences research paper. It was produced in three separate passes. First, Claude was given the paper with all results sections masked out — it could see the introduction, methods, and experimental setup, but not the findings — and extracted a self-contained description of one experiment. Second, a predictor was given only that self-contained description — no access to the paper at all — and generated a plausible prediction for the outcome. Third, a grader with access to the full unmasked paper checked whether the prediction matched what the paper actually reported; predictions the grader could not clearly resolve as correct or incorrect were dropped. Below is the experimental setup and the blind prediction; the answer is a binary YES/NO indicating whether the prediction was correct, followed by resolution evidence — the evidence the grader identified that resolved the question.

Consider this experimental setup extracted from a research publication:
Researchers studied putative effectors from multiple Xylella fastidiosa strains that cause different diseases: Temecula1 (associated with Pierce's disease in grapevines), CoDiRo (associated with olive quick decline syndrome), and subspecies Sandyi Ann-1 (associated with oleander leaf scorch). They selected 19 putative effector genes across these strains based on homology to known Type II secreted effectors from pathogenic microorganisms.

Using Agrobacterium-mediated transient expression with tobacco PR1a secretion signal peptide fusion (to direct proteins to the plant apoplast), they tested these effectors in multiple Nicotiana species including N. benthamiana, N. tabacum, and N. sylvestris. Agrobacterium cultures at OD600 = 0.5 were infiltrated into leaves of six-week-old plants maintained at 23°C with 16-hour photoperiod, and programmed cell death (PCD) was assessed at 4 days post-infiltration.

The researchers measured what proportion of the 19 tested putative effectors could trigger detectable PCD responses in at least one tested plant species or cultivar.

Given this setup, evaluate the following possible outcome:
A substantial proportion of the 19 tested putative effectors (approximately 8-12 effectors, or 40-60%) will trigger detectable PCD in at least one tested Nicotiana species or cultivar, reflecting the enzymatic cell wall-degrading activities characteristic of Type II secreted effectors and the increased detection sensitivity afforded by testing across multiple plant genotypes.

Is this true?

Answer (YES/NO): YES